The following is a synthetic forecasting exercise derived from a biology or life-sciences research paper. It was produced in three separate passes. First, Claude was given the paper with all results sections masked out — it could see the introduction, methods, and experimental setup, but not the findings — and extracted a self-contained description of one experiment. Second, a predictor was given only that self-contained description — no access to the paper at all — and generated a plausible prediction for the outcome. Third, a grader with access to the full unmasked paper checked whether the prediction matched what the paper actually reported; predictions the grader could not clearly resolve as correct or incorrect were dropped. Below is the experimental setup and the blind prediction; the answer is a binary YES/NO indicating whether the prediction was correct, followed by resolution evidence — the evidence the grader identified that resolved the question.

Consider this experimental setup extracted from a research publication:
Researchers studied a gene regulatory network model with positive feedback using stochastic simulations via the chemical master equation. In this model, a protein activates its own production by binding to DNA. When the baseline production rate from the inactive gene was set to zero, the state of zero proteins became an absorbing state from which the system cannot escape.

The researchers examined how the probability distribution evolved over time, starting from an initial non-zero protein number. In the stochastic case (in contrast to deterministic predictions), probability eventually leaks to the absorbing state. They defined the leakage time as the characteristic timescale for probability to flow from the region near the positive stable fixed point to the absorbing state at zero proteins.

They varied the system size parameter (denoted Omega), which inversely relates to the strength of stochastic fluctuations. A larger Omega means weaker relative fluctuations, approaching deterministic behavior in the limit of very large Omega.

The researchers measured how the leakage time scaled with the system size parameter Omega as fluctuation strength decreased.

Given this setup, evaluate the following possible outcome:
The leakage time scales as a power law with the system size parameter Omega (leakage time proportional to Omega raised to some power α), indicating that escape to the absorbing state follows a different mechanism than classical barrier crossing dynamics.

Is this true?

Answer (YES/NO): NO